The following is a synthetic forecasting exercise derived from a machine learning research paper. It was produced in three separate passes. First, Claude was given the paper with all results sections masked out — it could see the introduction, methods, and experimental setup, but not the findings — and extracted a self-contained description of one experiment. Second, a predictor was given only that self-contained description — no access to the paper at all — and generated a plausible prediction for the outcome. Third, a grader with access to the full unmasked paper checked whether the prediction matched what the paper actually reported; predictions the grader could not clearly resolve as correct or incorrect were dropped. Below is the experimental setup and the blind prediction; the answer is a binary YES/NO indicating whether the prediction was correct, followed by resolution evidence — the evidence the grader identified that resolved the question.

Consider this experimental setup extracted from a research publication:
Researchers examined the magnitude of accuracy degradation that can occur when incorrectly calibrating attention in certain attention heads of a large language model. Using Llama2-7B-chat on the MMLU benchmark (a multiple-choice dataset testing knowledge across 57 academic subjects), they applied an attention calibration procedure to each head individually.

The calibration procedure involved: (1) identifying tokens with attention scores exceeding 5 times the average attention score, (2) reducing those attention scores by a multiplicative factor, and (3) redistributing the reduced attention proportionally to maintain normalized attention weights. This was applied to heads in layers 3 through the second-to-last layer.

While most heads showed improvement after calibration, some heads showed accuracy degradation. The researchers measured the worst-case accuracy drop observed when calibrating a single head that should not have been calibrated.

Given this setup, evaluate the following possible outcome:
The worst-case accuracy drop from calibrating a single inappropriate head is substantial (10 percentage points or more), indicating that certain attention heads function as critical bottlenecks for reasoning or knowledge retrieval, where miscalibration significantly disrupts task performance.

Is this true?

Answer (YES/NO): NO